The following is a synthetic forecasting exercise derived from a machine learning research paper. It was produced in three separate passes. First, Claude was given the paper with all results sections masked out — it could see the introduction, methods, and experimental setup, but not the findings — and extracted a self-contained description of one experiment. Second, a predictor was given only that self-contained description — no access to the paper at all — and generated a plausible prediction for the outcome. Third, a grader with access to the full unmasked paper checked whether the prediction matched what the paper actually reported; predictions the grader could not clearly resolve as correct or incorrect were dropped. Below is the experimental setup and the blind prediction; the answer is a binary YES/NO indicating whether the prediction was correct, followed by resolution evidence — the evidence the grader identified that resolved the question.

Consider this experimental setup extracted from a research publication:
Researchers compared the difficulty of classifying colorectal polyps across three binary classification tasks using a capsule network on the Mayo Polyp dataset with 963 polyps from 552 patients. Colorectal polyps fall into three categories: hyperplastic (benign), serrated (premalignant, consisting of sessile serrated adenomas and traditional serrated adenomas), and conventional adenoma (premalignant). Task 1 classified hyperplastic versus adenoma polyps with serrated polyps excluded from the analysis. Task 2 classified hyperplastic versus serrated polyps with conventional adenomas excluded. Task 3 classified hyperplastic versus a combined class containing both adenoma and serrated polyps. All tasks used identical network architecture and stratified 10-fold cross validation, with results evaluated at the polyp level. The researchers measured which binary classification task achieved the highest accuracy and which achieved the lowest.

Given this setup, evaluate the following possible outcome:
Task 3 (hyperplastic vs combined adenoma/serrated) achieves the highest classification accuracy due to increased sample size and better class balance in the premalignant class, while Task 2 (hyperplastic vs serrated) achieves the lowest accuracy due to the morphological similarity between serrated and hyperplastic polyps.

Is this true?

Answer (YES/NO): NO